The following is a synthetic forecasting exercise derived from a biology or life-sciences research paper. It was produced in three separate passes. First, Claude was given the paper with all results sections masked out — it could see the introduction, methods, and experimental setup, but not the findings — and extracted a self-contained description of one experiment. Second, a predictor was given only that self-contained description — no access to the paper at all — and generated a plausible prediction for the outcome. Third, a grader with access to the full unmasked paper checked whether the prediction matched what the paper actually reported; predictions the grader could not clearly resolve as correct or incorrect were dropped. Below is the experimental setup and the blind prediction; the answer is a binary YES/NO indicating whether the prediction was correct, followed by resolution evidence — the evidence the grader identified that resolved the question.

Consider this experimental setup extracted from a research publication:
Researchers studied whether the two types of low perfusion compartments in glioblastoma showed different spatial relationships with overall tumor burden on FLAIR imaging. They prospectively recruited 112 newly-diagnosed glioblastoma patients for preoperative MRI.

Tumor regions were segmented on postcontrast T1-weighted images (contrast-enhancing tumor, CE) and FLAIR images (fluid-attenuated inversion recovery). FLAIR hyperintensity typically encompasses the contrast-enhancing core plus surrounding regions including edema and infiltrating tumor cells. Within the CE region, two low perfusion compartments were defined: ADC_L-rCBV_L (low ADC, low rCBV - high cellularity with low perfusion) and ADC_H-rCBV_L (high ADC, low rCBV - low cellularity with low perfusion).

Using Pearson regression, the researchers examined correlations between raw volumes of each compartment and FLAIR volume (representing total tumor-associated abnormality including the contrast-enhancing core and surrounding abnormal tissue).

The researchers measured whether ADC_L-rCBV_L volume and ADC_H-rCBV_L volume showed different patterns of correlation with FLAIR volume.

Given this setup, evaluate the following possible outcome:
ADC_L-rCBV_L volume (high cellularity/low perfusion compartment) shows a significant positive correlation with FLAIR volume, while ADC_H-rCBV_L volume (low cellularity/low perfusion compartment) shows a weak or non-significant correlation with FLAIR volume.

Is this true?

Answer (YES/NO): NO